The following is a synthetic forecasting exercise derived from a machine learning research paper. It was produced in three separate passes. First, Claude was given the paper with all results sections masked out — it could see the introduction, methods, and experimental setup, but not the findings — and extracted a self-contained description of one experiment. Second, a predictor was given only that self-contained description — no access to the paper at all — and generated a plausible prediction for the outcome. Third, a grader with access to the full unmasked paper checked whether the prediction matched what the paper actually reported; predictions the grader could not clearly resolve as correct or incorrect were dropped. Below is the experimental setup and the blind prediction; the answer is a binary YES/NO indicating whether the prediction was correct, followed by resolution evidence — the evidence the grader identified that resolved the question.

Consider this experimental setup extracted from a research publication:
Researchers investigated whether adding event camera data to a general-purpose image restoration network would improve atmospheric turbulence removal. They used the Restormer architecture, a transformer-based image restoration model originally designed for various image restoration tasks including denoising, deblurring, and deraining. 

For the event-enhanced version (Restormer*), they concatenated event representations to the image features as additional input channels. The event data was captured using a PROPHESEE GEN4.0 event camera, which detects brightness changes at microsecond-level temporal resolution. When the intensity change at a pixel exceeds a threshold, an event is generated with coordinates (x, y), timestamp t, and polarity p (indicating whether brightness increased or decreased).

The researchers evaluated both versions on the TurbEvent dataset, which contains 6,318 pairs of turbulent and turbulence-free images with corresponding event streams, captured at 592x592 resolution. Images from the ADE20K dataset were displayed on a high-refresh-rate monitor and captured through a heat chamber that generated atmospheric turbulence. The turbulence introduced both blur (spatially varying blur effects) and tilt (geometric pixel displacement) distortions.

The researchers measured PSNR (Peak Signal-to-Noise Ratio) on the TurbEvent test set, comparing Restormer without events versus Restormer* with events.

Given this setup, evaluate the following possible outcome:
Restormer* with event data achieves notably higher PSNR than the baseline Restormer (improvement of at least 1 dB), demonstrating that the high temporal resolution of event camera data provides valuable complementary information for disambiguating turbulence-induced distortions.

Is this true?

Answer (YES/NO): NO